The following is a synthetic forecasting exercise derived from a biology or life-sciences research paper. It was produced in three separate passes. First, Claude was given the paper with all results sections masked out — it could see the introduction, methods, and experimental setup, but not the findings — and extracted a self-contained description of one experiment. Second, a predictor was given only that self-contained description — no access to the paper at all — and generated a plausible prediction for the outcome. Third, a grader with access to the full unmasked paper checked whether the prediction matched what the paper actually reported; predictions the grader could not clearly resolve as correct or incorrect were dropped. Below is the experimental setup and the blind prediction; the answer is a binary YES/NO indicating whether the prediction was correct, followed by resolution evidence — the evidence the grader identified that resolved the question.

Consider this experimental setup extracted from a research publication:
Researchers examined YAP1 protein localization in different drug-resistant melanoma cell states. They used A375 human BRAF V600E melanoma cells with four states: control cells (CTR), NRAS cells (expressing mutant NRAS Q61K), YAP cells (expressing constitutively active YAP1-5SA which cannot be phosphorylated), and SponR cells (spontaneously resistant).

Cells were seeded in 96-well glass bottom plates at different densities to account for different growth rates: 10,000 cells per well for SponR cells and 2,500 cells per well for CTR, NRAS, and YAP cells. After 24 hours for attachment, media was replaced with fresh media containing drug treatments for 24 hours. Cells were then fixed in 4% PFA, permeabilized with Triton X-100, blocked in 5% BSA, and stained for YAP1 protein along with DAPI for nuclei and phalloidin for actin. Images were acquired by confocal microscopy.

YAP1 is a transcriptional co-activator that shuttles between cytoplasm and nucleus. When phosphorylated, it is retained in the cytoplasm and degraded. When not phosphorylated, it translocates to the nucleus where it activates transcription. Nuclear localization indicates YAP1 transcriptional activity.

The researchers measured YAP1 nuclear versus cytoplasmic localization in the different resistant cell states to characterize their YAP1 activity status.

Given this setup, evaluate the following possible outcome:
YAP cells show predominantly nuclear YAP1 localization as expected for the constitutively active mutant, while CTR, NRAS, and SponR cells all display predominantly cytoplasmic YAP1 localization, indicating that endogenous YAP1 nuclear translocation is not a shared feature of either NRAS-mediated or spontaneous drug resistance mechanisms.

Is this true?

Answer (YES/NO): NO